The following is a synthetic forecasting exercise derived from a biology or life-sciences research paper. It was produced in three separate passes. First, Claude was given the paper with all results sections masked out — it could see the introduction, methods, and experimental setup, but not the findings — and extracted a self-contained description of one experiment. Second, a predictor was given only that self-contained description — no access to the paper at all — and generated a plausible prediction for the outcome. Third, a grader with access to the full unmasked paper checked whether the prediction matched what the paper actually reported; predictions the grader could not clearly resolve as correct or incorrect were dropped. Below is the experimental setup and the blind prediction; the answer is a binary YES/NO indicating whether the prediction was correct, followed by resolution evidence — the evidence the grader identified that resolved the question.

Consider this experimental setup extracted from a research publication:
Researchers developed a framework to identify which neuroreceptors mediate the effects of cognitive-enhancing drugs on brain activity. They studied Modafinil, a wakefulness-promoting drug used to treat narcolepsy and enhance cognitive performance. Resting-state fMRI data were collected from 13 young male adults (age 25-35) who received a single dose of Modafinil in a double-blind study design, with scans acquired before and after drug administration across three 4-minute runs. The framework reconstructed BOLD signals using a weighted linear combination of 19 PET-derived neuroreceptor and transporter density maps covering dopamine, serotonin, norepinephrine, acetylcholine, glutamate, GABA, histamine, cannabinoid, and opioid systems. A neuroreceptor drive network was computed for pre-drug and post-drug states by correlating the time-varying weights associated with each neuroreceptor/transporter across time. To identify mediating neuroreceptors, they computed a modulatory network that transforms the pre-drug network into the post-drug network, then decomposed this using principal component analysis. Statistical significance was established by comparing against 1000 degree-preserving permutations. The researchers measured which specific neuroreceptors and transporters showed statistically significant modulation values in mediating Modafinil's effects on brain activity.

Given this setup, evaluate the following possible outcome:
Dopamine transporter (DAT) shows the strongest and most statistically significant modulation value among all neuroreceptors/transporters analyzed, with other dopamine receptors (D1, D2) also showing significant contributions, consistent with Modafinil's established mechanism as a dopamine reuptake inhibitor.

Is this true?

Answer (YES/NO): NO